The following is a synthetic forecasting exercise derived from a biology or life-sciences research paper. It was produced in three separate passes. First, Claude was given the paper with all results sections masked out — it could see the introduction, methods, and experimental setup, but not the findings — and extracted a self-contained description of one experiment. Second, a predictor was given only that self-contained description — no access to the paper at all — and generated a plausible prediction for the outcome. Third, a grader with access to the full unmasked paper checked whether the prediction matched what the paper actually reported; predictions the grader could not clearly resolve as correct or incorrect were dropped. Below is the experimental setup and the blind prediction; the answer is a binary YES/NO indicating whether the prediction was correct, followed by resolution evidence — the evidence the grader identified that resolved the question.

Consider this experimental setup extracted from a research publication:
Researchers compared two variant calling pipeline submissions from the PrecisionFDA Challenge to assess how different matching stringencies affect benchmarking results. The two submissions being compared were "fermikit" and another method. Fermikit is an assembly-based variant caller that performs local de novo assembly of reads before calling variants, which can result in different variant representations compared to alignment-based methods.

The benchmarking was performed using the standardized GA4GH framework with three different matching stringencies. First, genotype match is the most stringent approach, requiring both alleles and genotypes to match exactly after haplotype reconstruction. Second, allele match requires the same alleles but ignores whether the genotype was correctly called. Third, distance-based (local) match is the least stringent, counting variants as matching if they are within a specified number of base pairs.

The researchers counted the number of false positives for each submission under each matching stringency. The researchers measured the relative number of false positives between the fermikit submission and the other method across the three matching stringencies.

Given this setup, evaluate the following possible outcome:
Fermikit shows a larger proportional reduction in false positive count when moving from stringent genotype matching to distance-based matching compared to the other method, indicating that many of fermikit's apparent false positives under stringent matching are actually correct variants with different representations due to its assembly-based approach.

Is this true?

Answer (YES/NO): YES